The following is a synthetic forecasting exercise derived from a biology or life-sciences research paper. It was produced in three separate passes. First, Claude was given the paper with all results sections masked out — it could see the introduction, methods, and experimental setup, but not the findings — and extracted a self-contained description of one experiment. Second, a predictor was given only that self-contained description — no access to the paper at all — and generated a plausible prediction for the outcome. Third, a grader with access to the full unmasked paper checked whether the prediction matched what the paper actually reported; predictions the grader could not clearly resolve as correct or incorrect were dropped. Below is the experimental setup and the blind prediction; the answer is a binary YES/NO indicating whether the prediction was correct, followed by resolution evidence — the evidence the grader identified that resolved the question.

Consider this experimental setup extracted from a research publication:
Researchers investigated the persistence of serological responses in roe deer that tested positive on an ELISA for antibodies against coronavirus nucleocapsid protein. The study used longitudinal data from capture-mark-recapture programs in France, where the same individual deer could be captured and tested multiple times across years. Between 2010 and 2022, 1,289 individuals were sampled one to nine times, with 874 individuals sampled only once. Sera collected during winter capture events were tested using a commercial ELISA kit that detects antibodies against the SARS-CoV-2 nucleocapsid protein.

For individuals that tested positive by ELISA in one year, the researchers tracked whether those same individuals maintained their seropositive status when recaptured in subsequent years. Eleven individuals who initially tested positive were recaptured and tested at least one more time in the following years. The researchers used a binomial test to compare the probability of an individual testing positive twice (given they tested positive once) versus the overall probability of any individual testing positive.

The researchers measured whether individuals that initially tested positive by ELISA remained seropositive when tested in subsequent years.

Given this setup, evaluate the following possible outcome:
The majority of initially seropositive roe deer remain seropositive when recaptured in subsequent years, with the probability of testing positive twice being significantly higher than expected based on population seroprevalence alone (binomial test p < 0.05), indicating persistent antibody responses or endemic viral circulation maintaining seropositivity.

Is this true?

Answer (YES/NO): NO